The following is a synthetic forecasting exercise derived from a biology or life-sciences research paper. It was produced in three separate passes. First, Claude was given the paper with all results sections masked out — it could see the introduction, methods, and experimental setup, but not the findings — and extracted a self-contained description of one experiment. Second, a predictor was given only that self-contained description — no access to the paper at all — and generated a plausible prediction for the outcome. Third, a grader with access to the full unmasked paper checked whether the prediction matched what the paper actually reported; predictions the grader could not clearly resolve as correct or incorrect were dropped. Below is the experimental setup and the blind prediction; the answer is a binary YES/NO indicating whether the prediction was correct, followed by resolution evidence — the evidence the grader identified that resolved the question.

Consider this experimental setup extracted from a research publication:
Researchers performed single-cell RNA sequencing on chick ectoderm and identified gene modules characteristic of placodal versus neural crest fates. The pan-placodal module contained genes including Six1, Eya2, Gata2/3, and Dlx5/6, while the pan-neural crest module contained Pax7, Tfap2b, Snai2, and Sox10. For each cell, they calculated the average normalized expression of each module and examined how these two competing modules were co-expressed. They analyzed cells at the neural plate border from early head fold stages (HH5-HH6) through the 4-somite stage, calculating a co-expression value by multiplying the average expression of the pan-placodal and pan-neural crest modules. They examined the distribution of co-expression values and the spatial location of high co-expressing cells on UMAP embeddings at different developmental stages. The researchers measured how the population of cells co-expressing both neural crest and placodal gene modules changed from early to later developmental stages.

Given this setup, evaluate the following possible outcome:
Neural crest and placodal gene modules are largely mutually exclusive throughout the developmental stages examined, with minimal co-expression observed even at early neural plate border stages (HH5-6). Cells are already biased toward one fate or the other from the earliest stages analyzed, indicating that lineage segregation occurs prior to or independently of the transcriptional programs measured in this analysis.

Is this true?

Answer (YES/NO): NO